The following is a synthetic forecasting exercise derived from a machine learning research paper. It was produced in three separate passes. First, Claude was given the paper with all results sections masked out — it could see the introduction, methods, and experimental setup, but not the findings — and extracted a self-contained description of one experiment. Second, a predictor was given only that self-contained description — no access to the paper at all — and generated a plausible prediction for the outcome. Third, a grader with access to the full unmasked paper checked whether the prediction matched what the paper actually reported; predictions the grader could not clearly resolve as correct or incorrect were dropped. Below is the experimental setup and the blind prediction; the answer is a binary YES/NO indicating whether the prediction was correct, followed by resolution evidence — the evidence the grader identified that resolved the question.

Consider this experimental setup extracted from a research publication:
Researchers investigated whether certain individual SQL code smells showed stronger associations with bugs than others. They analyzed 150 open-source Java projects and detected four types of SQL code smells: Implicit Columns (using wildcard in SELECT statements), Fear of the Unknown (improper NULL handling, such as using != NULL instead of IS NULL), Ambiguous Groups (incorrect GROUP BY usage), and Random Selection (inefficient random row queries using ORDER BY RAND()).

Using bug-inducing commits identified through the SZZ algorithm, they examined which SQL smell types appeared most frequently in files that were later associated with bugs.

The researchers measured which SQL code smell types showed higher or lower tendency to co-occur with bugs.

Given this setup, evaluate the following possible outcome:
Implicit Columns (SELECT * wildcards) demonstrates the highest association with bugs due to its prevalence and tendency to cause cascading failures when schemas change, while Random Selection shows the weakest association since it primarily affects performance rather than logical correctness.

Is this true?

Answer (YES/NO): NO